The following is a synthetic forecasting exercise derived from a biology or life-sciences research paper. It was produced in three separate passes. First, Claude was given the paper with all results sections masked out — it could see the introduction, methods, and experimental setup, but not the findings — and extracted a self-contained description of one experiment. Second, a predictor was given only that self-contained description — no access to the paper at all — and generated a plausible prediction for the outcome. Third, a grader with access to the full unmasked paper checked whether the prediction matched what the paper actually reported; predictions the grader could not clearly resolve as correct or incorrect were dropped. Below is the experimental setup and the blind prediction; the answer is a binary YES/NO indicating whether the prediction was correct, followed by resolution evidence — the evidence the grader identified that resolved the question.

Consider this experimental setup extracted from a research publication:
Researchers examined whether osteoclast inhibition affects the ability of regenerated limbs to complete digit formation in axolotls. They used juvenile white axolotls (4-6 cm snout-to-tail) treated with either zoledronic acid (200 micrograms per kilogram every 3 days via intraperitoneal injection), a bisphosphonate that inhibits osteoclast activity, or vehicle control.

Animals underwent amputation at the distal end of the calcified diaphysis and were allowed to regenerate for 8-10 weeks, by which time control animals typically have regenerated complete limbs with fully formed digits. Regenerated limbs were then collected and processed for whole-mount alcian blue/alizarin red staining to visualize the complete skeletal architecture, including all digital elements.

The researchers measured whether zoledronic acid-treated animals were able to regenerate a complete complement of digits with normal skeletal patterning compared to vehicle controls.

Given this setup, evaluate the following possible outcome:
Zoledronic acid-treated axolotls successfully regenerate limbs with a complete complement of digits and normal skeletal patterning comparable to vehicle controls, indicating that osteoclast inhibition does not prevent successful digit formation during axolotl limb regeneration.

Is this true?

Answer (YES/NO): NO